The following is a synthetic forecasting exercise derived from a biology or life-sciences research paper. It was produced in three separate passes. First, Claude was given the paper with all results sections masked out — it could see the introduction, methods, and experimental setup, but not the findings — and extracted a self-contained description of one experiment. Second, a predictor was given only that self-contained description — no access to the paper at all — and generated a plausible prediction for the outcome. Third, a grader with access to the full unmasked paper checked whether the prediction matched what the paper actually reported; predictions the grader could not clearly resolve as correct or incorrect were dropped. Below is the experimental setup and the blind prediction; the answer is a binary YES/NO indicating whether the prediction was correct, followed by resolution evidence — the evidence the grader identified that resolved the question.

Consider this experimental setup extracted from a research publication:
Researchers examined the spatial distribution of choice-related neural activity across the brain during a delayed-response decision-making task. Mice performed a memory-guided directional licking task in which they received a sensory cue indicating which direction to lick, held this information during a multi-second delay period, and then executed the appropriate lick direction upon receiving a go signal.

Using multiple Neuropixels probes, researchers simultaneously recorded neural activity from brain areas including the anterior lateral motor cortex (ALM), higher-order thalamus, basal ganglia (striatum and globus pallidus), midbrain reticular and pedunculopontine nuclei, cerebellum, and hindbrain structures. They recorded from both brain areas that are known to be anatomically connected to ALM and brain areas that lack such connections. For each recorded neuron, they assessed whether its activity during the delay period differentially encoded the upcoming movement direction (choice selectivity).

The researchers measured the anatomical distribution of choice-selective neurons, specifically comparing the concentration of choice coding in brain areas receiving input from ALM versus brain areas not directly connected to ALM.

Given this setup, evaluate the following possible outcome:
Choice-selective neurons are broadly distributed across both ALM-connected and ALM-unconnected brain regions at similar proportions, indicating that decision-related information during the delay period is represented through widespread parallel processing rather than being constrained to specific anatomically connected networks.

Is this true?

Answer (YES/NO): NO